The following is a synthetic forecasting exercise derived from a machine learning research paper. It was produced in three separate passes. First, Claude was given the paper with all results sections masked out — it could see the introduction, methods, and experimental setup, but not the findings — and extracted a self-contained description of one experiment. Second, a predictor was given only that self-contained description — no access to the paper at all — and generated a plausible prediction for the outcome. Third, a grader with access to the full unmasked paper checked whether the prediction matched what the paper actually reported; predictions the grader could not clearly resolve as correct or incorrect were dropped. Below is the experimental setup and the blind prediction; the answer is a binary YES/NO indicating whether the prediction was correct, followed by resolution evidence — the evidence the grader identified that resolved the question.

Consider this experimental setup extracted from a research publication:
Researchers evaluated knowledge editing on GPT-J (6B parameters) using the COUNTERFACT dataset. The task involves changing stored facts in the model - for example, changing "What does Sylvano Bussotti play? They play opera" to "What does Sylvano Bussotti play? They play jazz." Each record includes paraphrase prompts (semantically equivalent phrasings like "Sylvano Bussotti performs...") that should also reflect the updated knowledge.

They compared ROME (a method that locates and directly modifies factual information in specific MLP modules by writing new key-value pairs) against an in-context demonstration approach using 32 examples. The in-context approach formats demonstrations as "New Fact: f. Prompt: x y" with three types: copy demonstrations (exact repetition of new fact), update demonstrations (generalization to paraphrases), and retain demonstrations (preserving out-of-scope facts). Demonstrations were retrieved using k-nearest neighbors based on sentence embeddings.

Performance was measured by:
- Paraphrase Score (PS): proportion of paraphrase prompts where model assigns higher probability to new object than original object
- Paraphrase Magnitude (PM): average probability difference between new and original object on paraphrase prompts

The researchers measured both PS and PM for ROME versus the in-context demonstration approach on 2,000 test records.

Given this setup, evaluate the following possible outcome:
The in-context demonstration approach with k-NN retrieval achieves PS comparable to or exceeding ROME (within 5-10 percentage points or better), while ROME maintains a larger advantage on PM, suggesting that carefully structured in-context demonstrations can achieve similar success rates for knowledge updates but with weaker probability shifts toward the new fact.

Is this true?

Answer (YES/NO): YES